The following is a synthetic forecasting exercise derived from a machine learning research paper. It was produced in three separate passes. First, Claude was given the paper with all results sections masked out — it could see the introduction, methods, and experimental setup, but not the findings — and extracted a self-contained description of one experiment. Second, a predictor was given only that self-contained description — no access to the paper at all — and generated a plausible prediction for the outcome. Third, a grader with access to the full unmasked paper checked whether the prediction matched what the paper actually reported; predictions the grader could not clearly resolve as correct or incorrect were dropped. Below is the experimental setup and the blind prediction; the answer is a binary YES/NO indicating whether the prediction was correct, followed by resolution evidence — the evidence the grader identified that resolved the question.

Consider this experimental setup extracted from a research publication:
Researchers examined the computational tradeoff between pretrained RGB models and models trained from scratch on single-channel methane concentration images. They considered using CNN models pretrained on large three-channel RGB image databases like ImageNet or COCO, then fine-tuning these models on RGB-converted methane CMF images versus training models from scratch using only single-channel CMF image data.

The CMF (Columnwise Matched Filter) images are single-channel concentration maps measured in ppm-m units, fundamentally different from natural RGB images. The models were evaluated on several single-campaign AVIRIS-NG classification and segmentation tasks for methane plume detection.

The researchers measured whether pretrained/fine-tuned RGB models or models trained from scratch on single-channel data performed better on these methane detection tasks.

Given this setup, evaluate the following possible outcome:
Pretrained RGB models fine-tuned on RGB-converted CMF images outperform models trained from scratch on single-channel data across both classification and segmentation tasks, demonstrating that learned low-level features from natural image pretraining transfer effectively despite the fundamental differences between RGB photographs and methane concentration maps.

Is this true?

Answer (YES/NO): NO